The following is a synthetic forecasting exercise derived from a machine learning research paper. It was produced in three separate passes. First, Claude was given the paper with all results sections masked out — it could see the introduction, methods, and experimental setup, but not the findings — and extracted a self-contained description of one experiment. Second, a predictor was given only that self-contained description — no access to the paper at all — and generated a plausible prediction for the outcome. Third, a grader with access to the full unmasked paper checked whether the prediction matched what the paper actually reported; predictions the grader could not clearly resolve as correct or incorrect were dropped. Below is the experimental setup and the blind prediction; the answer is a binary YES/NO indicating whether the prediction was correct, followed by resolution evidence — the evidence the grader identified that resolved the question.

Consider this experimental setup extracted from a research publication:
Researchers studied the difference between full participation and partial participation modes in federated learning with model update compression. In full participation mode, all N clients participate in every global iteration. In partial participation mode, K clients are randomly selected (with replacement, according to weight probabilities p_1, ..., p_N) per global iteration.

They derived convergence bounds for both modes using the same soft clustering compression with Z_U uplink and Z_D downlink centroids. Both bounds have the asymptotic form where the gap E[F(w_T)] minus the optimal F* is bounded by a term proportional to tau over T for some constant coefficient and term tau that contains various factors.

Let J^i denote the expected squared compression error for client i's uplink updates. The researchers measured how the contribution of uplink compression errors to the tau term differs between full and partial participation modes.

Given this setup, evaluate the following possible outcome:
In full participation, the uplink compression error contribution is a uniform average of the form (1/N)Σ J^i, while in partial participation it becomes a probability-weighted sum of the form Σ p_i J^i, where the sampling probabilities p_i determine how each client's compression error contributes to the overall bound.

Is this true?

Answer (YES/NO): NO